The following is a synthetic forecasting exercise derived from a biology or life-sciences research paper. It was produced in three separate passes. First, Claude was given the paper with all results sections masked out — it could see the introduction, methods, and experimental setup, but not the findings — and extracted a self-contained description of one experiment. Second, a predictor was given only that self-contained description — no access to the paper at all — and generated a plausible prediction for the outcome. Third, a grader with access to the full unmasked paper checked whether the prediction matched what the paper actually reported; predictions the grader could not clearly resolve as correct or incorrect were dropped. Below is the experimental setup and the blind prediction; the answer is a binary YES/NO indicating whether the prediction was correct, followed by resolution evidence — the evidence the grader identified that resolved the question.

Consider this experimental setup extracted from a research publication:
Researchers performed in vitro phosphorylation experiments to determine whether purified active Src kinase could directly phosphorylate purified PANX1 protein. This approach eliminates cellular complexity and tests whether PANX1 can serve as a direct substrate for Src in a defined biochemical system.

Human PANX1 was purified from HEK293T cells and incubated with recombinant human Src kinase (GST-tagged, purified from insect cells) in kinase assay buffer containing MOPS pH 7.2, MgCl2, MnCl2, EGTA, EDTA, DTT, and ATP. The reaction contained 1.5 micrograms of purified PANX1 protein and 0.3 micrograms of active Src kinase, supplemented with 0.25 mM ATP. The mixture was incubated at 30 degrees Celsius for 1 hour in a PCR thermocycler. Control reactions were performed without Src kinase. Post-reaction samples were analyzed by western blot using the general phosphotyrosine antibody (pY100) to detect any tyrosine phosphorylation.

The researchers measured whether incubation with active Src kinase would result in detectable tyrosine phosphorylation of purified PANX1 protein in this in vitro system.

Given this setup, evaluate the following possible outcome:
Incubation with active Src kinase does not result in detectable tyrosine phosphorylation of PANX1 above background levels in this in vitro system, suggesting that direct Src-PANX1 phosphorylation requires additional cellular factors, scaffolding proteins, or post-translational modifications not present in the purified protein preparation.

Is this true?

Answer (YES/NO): YES